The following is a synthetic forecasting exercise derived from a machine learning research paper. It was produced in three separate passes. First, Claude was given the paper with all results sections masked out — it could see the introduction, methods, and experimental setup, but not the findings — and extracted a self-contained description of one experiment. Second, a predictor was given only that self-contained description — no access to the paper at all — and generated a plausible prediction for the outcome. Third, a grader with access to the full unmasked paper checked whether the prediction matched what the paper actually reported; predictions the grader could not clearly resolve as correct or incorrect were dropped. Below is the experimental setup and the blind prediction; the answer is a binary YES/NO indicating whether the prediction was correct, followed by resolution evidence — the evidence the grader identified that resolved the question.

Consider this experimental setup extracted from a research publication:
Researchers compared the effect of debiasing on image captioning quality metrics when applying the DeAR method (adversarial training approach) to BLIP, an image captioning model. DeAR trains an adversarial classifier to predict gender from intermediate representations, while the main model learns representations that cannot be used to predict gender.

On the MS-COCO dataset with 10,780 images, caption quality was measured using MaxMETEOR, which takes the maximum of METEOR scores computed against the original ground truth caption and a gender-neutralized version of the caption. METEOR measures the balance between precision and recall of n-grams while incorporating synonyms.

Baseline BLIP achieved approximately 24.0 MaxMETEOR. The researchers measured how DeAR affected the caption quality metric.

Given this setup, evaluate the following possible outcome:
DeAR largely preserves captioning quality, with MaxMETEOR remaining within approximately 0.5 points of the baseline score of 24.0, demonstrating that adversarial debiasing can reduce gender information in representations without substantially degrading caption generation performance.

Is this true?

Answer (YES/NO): NO